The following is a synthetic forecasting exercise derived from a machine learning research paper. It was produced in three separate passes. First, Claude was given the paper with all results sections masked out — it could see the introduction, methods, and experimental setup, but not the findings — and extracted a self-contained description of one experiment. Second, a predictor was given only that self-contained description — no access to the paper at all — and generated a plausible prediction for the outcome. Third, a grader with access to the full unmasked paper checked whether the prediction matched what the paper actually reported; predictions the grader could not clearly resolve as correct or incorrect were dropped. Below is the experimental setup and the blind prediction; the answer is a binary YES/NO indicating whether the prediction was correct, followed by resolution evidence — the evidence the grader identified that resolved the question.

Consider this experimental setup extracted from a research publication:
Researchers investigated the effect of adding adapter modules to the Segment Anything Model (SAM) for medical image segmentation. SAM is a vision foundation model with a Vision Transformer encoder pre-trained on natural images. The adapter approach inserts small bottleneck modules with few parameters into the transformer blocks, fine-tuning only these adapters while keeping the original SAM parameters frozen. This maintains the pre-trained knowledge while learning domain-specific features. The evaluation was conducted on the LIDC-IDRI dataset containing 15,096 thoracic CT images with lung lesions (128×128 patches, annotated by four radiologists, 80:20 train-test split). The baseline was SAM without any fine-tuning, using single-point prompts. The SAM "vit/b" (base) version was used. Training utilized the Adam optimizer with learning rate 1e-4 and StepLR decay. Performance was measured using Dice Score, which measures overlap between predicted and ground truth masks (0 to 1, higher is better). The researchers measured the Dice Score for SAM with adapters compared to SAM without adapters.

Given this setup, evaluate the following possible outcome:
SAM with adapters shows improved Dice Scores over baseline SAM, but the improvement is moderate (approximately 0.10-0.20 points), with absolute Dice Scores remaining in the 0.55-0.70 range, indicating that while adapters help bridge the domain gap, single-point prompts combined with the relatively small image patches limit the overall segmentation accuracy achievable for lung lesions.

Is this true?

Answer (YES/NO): NO